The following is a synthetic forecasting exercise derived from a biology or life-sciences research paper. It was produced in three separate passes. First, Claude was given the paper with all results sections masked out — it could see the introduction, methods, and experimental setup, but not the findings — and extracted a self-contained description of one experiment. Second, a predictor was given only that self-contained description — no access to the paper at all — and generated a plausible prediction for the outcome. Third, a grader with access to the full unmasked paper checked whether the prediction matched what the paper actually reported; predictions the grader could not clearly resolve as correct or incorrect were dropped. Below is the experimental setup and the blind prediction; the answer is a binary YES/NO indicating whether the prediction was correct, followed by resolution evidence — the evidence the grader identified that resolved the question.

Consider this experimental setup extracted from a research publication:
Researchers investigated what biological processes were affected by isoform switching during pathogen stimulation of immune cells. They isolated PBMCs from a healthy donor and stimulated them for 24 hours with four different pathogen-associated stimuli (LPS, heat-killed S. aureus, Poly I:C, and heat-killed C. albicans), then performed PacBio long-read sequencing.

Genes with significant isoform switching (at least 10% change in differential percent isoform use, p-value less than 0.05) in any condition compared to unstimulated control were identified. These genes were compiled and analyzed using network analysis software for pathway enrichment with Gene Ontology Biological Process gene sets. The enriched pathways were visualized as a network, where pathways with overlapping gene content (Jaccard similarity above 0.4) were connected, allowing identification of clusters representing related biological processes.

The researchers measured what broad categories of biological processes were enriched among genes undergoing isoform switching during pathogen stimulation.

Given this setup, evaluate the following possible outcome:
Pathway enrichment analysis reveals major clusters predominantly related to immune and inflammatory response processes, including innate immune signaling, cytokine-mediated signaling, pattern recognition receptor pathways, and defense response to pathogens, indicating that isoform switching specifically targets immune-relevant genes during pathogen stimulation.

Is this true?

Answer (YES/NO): NO